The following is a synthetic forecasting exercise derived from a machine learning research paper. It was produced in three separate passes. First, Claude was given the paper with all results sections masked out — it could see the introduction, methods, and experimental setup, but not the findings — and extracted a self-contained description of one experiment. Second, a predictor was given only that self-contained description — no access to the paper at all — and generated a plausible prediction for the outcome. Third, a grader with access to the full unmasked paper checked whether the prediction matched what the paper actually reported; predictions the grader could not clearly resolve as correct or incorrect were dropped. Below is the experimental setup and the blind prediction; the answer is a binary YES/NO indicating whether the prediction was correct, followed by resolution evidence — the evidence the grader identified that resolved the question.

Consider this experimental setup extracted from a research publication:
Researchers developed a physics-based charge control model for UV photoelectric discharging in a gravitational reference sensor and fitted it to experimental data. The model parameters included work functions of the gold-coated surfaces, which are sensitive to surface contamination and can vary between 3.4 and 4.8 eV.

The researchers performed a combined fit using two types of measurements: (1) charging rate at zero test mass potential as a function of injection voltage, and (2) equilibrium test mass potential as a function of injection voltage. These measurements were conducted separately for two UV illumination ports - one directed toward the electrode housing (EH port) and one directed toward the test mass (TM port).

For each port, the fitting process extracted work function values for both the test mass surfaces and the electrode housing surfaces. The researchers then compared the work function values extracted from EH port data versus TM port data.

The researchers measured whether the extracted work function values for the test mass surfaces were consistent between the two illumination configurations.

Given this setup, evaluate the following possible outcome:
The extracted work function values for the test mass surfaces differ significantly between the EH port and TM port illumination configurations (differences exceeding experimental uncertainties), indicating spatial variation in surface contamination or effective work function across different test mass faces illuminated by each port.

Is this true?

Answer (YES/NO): NO